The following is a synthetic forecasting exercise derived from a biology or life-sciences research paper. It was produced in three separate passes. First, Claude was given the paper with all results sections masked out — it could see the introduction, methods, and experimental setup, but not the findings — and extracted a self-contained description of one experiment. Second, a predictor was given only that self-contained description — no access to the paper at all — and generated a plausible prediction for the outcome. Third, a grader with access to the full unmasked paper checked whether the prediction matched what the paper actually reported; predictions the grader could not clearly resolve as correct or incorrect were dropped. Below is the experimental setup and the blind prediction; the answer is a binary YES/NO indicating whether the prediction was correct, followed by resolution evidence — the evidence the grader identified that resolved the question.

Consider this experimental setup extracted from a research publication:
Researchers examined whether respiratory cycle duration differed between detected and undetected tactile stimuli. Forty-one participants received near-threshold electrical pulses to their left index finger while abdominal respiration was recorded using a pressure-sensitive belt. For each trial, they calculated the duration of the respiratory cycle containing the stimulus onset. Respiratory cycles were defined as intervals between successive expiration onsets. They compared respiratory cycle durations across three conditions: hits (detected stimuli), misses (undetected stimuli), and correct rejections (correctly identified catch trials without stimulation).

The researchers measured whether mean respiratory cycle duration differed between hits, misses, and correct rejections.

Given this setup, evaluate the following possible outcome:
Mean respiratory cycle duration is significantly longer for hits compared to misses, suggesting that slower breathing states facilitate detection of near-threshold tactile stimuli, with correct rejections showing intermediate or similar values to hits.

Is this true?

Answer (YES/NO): NO